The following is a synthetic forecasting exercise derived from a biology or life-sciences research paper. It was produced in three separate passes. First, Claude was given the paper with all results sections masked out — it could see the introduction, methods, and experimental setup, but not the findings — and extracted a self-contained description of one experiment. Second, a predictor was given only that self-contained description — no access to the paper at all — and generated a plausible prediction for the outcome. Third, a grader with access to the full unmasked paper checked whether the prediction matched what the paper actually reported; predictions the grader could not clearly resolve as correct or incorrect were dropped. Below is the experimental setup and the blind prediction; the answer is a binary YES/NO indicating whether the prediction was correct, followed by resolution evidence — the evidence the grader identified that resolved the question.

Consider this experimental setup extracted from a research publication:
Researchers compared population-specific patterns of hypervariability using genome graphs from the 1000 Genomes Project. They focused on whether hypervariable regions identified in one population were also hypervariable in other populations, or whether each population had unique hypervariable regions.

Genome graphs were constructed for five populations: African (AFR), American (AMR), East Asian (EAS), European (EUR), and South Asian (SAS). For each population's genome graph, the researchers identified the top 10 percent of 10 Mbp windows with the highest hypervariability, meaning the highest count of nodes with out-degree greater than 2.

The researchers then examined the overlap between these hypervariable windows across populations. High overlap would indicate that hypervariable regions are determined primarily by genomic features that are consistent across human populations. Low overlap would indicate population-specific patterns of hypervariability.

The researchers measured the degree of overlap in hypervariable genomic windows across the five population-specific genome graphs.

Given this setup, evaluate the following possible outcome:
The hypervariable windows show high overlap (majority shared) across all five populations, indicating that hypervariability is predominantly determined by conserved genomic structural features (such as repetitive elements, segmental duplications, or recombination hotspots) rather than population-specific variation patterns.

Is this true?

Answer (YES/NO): NO